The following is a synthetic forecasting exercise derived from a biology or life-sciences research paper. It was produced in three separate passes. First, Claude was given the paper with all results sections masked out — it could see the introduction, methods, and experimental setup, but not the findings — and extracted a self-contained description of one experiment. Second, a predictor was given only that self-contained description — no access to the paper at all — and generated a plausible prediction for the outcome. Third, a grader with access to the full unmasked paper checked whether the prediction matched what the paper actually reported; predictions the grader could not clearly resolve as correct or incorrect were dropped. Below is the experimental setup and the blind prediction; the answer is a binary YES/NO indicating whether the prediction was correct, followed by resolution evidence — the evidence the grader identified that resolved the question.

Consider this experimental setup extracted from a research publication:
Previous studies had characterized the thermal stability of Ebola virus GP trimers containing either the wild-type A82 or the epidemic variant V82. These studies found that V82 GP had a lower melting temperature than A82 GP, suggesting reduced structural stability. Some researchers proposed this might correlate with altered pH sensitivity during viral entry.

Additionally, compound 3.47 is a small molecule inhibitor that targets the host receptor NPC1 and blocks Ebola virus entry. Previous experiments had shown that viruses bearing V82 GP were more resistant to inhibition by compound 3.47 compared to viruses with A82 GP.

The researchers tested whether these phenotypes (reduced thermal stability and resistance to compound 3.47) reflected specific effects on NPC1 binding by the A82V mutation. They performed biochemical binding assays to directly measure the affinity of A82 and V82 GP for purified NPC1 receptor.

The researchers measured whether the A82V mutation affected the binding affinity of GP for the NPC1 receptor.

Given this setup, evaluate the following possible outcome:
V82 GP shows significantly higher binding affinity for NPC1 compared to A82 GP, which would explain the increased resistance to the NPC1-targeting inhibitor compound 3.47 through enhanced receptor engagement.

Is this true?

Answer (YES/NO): NO